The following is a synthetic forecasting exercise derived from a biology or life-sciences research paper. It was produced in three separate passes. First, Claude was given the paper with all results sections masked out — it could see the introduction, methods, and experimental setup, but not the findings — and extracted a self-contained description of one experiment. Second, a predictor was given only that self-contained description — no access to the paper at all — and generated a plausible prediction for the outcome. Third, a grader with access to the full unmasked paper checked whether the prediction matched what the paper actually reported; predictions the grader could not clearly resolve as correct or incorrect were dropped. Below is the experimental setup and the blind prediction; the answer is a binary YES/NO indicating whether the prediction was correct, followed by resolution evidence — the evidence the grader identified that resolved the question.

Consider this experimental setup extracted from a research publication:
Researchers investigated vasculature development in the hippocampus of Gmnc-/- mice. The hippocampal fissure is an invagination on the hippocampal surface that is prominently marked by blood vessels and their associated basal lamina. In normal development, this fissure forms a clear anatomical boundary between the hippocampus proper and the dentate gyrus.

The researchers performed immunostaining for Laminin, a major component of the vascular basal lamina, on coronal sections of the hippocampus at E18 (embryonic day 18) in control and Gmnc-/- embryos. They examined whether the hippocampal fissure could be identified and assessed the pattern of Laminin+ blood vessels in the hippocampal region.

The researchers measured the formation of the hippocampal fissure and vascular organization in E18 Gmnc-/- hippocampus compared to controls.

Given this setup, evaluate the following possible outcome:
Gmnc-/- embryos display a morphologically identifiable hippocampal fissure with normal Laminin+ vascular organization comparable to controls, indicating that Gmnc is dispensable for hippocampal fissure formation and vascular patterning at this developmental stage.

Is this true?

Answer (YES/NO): NO